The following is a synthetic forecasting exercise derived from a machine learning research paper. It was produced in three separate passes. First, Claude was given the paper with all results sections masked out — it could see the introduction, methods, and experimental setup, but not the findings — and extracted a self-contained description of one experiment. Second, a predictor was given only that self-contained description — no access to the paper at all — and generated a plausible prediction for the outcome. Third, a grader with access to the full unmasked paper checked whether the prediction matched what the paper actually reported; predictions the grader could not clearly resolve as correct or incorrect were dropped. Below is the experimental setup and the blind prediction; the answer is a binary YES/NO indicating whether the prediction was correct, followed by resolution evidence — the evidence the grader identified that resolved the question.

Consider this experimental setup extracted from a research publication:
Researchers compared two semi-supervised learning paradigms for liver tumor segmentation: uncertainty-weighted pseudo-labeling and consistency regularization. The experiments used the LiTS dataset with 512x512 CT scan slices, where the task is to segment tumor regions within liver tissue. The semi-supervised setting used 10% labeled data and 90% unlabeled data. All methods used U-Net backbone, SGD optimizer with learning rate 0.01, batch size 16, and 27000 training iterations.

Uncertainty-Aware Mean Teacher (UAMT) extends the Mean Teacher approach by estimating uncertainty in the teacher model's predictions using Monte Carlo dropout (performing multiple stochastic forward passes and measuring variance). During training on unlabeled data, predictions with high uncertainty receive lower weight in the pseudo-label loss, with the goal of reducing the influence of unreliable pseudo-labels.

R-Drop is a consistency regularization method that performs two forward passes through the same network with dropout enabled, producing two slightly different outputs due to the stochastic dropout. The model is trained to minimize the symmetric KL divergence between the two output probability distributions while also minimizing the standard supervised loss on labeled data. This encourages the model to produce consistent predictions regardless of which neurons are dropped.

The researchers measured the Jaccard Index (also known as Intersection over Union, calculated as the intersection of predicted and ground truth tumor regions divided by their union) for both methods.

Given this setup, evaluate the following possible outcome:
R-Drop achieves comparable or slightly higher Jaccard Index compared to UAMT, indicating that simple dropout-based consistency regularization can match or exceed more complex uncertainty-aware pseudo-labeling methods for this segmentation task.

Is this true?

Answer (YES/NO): YES